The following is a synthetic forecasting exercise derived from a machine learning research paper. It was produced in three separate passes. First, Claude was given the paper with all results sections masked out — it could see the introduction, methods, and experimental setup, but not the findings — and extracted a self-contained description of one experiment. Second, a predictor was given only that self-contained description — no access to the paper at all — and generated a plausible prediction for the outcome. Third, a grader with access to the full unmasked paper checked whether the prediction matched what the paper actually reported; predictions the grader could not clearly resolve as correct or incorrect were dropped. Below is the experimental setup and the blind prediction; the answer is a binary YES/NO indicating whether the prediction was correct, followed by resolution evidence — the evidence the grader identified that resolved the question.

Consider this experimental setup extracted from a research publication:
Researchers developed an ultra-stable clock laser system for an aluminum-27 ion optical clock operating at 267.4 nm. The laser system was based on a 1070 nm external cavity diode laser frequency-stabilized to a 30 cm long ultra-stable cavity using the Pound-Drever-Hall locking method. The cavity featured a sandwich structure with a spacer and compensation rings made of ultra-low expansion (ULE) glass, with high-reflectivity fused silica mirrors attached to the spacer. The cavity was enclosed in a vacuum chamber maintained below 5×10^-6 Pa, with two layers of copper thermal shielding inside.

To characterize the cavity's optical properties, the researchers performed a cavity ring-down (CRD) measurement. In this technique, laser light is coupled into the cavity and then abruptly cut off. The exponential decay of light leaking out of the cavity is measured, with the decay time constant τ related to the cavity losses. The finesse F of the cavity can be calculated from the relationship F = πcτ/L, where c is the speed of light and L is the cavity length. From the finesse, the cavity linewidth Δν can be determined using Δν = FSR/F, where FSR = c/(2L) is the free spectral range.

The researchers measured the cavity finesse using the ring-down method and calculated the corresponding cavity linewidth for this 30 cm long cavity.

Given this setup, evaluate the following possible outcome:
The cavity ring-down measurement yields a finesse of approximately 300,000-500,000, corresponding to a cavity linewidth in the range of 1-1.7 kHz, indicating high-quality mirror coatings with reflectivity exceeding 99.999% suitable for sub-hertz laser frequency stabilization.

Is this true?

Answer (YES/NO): NO